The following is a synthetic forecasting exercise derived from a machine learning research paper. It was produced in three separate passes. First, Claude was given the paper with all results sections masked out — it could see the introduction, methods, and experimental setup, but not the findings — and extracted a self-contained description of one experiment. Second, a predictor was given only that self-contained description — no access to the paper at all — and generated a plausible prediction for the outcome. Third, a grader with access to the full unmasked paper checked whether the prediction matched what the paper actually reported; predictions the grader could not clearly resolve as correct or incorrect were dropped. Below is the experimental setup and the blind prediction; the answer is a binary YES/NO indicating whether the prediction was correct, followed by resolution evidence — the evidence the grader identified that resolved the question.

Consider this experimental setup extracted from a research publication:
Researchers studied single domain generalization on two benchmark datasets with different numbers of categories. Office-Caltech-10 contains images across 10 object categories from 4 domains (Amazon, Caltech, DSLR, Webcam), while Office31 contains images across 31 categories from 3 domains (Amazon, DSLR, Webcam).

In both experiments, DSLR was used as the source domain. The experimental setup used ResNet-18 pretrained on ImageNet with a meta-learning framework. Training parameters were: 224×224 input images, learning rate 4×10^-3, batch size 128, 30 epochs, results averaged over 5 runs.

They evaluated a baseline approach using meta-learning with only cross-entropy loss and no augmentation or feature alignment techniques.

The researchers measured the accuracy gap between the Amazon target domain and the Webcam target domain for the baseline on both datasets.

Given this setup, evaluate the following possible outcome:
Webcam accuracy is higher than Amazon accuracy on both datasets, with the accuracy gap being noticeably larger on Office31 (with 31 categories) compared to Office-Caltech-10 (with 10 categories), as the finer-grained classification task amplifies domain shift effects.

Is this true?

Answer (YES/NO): YES